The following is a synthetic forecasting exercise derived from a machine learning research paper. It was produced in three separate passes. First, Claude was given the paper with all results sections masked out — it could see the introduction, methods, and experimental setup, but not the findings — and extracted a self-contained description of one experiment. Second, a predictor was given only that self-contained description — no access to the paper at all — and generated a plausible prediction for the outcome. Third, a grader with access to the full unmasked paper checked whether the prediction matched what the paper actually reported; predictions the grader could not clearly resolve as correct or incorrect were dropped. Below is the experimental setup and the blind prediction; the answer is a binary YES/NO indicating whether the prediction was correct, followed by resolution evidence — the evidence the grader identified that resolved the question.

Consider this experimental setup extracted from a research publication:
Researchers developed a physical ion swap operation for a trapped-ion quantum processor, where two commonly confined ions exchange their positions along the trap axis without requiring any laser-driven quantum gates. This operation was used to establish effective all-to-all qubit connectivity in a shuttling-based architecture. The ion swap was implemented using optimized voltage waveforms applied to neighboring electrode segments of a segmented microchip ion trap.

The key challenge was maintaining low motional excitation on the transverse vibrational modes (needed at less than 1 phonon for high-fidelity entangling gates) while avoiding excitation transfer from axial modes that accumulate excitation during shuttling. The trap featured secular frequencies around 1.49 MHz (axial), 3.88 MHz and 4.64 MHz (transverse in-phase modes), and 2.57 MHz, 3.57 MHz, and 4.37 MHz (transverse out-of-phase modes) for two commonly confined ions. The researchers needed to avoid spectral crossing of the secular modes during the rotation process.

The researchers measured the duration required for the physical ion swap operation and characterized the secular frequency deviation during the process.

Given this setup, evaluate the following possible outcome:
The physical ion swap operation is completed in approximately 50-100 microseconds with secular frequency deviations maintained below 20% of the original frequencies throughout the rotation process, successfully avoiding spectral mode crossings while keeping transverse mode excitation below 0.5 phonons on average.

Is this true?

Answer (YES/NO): NO